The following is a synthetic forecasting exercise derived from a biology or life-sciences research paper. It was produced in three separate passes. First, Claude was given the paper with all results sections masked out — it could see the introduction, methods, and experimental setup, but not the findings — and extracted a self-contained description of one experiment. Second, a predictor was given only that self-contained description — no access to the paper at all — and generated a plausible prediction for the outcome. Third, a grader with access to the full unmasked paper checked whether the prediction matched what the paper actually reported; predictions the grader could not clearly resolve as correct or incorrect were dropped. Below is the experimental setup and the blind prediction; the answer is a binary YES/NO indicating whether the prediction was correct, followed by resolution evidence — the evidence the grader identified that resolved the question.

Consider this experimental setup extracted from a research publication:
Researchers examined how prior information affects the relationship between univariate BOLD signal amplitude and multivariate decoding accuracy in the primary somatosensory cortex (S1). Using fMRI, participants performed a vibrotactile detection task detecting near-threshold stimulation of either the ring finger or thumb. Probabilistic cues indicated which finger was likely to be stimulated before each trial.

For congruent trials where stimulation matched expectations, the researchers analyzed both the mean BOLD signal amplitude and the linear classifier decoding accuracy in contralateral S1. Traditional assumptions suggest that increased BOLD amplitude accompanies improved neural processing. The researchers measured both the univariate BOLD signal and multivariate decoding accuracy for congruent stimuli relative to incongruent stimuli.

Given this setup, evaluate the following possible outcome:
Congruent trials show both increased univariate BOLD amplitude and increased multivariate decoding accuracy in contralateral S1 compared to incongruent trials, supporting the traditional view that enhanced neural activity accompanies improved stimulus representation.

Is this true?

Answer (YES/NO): NO